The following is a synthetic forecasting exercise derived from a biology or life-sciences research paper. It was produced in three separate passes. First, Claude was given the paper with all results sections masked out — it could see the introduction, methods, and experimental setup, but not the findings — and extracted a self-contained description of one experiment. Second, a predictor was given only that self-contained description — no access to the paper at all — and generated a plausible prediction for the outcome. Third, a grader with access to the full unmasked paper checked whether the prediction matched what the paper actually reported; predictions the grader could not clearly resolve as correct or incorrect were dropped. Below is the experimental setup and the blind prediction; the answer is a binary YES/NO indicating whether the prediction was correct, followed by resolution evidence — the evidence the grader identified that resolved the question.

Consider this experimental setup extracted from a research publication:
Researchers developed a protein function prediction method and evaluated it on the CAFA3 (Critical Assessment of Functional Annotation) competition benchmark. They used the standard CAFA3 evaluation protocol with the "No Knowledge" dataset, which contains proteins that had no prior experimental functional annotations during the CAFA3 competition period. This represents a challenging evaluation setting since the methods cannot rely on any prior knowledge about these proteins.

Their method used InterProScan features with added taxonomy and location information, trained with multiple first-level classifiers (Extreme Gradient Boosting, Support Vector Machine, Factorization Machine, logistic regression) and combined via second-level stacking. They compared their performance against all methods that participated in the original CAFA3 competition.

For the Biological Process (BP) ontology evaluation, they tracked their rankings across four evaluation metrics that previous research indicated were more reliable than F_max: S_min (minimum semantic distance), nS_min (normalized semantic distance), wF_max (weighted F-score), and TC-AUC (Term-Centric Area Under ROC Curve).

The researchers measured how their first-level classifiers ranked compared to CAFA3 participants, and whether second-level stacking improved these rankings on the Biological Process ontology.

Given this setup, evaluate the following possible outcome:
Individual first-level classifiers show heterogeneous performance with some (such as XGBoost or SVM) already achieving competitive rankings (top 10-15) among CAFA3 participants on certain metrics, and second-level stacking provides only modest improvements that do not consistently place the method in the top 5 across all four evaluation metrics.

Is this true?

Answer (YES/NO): NO